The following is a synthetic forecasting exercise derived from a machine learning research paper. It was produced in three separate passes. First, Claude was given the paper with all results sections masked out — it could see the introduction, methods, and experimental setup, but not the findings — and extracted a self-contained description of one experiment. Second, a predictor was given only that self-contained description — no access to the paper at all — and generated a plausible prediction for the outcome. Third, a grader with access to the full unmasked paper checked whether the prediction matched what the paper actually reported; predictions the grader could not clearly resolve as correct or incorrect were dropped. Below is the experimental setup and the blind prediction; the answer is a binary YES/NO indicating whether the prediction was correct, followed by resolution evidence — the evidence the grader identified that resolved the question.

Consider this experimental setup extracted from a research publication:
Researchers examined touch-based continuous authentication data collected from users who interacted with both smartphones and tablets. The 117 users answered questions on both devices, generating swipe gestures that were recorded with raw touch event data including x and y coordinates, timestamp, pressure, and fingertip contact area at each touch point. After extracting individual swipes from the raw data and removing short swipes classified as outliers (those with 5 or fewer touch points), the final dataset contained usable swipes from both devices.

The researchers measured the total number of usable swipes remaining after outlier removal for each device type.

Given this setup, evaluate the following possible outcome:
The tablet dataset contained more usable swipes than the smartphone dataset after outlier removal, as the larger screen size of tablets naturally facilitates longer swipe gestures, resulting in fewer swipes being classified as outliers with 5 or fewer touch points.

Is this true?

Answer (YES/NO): NO